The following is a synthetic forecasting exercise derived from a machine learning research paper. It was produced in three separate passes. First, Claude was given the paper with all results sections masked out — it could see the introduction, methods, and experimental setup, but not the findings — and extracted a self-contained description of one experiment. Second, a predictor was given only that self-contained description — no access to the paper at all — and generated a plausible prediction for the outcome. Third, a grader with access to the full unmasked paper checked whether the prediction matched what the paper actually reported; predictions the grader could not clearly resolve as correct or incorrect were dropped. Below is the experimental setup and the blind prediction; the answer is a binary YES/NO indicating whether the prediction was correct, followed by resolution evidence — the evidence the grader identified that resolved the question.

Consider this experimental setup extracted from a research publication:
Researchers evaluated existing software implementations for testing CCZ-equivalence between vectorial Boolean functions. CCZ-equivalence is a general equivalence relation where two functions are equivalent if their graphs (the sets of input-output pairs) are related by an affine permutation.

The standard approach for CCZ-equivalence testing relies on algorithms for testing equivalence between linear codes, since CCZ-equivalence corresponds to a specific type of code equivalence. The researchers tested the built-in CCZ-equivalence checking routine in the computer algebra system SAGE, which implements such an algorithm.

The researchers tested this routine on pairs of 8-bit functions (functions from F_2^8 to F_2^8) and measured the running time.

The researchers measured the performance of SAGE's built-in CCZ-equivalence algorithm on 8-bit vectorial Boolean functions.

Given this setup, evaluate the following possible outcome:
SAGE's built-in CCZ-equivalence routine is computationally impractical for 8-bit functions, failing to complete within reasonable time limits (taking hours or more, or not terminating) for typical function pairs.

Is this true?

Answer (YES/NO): NO